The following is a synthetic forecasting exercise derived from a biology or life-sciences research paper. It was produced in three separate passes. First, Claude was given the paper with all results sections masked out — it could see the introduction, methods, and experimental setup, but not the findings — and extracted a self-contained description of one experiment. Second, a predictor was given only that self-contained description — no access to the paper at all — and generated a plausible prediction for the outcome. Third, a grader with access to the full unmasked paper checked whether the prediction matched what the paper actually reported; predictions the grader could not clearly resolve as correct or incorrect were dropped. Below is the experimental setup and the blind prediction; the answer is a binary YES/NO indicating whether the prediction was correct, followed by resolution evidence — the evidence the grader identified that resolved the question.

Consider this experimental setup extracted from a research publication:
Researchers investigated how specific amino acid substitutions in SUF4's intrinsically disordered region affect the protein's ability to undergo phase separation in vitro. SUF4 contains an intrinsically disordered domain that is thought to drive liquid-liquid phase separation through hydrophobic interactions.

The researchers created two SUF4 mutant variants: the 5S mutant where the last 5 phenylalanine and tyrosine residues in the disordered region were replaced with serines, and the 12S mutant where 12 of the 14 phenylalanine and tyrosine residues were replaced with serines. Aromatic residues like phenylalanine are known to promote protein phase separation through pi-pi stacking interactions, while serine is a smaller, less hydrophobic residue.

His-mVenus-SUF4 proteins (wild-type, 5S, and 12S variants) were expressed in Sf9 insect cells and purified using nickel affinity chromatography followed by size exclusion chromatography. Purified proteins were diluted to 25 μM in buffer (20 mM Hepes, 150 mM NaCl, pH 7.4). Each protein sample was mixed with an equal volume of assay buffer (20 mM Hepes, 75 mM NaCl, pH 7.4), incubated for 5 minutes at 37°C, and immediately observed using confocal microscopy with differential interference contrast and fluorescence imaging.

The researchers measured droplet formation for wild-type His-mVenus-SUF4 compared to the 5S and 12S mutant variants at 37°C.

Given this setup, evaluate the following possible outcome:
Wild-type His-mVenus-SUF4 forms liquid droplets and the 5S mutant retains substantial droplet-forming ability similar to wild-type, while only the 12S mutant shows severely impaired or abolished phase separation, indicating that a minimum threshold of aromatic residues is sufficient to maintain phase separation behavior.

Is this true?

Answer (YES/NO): NO